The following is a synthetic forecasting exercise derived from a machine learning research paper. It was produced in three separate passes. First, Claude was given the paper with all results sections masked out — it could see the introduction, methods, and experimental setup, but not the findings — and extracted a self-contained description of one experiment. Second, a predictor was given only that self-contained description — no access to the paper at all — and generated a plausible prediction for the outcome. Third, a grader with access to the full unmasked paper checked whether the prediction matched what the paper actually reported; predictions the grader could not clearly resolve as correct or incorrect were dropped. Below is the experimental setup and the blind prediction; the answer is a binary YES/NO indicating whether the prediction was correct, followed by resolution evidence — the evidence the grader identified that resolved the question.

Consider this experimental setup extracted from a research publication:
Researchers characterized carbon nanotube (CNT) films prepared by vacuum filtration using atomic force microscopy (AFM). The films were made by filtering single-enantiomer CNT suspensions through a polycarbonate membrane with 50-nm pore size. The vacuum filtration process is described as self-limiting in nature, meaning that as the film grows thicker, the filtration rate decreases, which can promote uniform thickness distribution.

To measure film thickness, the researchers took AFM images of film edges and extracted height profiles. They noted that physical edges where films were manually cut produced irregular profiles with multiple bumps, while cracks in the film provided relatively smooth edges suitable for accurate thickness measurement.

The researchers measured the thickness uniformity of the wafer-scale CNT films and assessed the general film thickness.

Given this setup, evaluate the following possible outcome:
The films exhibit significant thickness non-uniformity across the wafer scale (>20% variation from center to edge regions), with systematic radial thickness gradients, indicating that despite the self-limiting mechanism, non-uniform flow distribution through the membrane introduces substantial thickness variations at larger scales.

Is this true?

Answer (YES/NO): NO